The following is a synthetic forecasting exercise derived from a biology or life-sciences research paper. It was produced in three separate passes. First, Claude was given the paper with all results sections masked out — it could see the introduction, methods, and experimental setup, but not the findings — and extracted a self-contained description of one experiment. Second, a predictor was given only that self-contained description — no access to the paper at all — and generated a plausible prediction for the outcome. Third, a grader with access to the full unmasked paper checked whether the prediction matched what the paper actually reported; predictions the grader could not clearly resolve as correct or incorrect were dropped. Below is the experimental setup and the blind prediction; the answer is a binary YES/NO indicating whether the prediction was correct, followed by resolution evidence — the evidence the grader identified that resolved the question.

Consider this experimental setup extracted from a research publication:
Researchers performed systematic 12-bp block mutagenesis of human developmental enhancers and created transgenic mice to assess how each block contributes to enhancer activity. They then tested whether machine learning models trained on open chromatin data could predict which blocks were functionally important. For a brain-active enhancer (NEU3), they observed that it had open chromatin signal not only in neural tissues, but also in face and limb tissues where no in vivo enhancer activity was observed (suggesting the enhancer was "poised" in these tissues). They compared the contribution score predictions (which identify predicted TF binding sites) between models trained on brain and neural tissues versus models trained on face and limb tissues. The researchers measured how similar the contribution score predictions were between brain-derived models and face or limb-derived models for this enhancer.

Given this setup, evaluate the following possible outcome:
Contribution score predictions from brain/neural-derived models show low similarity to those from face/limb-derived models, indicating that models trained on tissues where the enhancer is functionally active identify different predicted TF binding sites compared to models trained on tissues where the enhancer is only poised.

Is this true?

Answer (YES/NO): NO